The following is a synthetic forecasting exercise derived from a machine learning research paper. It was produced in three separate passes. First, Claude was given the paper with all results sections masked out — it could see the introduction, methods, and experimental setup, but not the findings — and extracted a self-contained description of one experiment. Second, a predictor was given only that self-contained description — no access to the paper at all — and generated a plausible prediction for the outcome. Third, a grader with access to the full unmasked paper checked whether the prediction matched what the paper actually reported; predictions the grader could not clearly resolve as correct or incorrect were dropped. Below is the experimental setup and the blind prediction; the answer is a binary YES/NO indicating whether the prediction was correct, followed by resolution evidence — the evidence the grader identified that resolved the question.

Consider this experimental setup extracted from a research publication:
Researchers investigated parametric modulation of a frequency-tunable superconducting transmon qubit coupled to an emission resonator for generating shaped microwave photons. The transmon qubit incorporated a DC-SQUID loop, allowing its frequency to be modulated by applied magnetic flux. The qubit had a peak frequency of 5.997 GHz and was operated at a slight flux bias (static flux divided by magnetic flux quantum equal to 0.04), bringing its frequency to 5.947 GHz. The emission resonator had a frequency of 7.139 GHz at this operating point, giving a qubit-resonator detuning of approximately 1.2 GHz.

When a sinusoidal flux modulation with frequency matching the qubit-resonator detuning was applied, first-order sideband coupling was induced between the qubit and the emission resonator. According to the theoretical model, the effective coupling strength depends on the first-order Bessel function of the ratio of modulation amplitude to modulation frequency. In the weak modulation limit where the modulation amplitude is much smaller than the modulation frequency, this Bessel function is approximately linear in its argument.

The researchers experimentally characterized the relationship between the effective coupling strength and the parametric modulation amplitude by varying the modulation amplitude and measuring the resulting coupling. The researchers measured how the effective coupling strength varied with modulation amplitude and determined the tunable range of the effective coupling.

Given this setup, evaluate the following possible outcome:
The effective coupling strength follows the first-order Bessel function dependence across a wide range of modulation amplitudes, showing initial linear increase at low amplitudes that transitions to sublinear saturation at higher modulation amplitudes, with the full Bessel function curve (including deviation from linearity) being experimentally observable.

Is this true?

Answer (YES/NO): NO